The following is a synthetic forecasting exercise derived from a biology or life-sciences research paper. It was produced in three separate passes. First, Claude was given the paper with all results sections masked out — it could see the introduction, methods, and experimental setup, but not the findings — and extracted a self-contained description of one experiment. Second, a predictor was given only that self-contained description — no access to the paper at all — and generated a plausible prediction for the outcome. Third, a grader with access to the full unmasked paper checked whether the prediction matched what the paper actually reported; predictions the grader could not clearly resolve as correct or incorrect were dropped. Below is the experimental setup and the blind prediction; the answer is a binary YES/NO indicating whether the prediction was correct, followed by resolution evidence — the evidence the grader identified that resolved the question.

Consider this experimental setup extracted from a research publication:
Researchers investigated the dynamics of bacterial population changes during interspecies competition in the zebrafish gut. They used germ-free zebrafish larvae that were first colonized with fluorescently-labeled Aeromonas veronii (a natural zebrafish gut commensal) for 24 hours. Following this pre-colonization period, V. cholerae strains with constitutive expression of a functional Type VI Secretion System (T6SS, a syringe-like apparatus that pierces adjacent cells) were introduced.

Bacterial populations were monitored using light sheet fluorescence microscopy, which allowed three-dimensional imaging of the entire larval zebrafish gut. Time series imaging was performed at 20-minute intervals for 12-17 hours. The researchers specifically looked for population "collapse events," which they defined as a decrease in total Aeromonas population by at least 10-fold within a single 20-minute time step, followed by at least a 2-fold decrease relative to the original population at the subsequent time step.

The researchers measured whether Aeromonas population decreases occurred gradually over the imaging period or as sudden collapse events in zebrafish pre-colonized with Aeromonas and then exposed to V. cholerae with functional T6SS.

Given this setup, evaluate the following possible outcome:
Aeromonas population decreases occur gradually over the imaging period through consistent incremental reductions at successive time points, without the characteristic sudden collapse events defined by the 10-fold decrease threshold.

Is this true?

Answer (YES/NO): NO